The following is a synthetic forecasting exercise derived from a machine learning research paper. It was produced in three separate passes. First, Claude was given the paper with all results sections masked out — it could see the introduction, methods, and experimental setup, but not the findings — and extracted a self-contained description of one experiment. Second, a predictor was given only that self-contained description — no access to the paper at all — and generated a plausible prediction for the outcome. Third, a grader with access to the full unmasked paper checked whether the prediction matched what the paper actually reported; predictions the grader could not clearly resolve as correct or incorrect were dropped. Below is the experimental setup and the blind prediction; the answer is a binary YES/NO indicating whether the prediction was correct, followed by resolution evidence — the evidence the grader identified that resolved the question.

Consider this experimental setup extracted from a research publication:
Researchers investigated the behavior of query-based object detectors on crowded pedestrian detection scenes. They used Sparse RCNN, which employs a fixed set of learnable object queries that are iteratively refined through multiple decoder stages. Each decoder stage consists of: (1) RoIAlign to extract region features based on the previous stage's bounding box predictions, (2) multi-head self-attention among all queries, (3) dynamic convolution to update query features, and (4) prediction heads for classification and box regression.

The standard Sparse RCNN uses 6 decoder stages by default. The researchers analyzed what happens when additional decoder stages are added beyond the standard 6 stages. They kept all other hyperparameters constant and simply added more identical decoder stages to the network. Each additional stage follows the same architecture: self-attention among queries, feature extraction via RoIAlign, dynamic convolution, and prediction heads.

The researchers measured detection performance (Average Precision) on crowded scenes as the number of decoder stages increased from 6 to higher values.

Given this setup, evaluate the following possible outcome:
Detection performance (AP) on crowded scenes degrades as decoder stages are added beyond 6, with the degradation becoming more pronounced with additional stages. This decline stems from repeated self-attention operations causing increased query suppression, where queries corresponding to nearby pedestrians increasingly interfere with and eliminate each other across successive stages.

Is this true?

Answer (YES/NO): NO